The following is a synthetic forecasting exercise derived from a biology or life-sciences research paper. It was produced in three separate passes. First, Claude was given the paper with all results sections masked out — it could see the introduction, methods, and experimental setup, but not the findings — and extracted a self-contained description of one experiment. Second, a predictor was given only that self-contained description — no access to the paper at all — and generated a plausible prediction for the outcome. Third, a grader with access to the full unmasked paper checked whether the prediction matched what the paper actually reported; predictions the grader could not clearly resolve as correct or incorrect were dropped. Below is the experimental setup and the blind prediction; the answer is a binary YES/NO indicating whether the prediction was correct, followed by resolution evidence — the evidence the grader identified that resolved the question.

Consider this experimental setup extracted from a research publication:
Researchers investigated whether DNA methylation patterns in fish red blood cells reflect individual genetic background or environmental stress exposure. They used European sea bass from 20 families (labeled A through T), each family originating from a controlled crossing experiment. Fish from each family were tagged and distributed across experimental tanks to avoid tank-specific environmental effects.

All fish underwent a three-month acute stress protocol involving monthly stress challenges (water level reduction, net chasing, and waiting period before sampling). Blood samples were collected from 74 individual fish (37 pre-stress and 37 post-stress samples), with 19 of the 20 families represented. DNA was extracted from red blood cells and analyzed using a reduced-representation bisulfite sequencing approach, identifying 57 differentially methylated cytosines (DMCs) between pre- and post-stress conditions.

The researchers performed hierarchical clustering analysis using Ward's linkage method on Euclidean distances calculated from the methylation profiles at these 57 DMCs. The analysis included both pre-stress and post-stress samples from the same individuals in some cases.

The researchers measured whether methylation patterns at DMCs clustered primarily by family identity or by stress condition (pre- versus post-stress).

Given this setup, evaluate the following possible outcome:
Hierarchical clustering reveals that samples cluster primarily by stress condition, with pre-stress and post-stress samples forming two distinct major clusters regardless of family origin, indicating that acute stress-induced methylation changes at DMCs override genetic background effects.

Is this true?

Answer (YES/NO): NO